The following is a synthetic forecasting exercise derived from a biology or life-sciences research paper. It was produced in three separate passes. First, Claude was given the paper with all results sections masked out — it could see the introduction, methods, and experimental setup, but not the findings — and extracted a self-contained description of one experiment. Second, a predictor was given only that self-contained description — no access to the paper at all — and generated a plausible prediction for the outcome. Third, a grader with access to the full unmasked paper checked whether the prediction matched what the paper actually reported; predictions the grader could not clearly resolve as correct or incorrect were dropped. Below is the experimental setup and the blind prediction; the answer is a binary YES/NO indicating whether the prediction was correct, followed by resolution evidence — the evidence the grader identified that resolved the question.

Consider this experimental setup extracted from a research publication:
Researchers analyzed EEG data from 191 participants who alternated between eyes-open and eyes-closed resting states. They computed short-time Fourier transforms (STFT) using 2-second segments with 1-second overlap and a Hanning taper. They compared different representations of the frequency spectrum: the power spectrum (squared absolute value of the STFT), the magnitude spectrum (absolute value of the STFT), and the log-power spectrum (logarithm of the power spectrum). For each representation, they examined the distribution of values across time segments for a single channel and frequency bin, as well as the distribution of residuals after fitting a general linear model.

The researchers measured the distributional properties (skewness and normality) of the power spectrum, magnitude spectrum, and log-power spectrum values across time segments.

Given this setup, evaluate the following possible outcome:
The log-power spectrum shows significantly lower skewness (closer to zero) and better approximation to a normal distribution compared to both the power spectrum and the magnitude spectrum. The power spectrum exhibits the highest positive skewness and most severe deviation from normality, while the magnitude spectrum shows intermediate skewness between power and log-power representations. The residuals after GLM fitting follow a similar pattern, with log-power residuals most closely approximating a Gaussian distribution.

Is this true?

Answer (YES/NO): YES